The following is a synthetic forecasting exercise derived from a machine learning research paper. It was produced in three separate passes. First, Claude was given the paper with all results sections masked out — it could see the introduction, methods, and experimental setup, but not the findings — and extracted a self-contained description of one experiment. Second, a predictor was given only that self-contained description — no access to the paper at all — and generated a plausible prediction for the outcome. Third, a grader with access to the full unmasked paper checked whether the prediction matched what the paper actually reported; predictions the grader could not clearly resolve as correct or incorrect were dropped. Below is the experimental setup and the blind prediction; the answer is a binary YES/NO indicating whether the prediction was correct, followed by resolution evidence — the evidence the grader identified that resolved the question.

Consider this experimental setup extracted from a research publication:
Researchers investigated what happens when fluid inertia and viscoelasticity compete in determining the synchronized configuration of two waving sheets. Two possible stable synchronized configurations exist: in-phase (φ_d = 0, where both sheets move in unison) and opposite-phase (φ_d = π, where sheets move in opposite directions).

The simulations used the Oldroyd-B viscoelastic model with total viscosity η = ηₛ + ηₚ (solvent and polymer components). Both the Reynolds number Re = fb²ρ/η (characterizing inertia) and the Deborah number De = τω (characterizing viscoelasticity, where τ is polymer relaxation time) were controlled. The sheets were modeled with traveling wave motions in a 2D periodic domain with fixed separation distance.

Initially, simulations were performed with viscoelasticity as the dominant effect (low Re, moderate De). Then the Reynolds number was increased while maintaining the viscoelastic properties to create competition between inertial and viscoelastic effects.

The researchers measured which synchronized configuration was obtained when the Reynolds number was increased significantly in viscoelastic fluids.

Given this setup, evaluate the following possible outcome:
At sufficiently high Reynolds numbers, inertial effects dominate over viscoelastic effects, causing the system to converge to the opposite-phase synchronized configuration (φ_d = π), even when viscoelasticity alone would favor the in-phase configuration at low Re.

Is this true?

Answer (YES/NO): YES